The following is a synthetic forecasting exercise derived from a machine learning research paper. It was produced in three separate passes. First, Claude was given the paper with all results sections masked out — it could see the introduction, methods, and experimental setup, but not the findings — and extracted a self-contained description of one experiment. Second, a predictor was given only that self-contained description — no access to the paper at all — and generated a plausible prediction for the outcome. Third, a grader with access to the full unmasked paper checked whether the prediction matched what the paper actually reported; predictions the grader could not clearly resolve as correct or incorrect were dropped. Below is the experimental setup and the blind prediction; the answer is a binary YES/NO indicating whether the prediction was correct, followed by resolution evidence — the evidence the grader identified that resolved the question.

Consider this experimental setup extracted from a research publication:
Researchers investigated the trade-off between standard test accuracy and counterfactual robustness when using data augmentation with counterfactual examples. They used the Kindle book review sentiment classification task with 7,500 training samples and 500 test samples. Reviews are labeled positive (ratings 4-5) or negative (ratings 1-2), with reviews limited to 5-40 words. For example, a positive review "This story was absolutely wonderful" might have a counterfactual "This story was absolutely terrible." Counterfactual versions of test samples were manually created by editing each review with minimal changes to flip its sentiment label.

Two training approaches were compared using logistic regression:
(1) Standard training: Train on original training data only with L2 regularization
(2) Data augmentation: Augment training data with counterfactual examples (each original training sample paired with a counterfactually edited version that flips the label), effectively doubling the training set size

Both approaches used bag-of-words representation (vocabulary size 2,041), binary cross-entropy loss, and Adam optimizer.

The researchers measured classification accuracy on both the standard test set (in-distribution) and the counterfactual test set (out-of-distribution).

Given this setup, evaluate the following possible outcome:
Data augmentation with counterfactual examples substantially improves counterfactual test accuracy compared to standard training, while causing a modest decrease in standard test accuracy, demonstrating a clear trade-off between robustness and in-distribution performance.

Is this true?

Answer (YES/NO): NO